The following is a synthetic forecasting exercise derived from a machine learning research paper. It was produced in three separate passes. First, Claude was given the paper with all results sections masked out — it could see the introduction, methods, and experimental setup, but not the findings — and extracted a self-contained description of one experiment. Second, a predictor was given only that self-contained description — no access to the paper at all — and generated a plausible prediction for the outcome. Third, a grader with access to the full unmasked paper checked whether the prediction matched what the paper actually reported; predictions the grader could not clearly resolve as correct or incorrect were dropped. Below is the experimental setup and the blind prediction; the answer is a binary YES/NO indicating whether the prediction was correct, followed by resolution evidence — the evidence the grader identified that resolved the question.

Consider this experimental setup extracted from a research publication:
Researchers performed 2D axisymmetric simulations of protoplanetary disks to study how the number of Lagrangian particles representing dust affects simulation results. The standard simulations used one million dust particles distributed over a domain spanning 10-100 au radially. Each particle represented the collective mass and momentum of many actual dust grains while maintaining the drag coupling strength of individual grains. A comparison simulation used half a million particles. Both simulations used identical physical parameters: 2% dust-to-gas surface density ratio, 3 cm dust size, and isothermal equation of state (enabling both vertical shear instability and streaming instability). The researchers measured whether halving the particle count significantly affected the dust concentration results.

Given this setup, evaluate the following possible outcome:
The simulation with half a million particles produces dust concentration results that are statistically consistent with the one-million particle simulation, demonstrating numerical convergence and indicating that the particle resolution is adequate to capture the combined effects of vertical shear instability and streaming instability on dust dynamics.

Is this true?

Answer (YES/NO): YES